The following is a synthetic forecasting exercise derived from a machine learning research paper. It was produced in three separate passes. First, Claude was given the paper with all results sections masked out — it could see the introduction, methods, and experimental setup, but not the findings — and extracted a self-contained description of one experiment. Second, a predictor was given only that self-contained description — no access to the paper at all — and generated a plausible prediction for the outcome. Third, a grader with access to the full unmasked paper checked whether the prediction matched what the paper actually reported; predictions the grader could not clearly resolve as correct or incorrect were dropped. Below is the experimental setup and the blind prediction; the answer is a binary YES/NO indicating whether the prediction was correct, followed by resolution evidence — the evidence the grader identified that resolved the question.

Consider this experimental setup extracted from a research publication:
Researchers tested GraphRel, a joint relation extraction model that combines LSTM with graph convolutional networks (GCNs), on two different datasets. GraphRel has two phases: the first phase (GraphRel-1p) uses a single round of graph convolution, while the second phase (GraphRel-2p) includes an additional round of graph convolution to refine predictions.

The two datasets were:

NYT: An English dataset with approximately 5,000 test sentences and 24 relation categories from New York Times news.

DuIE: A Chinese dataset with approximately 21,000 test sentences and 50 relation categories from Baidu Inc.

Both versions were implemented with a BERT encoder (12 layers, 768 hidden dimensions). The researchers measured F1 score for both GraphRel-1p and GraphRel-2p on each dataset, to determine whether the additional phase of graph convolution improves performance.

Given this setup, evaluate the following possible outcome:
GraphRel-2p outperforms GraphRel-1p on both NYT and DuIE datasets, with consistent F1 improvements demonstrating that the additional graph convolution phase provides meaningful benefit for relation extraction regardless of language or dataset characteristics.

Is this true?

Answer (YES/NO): NO